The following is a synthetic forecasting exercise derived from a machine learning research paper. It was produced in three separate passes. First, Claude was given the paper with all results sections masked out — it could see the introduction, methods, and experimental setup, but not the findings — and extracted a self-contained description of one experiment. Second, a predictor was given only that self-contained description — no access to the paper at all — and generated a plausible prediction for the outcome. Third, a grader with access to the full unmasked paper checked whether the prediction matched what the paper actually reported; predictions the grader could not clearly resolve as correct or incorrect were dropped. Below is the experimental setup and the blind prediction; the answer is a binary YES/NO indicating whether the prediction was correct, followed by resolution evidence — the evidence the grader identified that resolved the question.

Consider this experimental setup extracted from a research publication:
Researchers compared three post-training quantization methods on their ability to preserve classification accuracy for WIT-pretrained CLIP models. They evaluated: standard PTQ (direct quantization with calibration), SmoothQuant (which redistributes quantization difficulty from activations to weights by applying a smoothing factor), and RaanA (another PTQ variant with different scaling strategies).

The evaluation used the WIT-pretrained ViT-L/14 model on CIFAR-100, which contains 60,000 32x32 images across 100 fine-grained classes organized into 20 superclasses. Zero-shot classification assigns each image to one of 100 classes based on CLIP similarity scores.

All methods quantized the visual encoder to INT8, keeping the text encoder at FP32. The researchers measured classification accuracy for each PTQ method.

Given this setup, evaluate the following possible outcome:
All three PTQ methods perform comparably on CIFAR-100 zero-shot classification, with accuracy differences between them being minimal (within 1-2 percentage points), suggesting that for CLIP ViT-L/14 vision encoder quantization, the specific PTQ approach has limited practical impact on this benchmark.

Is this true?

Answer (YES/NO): NO